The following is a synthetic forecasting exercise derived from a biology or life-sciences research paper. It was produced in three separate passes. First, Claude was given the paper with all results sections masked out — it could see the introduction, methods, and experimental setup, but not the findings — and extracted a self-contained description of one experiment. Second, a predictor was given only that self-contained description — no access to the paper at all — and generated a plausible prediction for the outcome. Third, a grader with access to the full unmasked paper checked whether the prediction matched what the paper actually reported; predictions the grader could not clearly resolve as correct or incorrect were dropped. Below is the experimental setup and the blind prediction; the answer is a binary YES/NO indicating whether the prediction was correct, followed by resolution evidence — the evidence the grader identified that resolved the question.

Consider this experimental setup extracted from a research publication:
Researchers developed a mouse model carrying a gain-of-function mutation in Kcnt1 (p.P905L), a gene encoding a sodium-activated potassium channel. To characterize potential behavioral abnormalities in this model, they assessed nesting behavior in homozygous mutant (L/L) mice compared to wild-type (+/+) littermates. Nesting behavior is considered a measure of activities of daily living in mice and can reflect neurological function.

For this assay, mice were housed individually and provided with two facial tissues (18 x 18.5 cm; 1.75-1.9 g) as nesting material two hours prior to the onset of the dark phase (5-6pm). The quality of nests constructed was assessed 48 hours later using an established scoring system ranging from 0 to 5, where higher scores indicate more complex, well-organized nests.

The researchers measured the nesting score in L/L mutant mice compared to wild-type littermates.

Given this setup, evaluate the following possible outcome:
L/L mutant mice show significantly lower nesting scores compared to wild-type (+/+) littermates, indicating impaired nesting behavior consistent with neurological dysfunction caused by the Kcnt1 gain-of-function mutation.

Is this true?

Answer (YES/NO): YES